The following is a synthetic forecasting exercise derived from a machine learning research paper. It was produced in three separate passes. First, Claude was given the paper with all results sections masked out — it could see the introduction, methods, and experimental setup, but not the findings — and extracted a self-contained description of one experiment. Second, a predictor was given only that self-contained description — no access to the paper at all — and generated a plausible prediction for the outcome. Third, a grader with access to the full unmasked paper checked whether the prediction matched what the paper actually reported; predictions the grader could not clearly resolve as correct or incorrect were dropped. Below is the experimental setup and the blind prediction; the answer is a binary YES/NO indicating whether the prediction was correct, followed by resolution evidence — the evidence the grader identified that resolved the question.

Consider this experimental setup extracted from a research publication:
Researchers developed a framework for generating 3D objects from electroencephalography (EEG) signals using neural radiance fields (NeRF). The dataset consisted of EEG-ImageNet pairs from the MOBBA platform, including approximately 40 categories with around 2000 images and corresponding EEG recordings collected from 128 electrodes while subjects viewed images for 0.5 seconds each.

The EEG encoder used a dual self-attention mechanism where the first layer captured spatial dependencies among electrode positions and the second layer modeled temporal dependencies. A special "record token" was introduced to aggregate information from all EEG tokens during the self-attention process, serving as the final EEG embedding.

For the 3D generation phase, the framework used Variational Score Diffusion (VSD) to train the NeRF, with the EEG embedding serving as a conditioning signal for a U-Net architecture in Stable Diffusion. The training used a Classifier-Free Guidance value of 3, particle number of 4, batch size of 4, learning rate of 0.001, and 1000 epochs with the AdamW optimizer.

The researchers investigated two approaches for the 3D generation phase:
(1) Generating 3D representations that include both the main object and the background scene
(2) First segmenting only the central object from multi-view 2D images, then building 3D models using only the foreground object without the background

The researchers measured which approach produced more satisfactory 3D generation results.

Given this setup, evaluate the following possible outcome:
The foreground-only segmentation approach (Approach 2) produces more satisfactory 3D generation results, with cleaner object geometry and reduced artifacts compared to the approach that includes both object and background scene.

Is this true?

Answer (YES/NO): YES